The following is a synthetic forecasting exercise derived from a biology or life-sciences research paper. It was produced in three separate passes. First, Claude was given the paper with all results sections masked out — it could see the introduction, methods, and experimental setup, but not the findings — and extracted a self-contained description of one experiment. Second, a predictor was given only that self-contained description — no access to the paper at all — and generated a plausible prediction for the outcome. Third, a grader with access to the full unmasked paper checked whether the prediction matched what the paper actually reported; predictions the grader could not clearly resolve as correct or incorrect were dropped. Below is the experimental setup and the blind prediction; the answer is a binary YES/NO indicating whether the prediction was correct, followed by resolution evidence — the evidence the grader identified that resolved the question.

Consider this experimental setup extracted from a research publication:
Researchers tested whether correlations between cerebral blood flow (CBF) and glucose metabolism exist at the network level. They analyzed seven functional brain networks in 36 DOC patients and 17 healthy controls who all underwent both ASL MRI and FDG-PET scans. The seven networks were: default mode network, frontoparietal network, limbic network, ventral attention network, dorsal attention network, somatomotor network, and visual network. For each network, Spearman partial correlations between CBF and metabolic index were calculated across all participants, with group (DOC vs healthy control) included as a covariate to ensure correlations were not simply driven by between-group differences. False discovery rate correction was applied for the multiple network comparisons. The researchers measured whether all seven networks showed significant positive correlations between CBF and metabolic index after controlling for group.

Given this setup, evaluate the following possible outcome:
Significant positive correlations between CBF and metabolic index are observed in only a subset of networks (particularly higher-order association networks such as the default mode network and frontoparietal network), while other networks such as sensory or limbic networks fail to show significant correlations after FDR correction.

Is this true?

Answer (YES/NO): NO